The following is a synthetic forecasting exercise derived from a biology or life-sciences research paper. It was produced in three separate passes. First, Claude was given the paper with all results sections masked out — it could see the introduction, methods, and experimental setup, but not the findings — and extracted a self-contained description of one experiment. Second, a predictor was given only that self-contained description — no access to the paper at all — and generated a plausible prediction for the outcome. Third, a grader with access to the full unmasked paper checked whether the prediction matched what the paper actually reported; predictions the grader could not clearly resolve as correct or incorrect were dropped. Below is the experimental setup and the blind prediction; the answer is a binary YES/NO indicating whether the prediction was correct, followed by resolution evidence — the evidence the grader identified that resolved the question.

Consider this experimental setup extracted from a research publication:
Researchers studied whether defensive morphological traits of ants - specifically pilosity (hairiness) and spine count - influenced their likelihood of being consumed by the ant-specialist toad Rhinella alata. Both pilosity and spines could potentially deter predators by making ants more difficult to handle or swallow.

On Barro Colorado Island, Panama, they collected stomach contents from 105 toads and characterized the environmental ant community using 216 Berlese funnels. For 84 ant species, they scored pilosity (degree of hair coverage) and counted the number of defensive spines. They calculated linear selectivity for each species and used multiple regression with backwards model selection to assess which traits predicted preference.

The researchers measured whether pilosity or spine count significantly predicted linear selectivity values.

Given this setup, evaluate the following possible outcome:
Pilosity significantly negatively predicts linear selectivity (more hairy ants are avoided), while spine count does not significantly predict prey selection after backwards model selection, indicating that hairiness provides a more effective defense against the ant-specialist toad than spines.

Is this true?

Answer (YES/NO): NO